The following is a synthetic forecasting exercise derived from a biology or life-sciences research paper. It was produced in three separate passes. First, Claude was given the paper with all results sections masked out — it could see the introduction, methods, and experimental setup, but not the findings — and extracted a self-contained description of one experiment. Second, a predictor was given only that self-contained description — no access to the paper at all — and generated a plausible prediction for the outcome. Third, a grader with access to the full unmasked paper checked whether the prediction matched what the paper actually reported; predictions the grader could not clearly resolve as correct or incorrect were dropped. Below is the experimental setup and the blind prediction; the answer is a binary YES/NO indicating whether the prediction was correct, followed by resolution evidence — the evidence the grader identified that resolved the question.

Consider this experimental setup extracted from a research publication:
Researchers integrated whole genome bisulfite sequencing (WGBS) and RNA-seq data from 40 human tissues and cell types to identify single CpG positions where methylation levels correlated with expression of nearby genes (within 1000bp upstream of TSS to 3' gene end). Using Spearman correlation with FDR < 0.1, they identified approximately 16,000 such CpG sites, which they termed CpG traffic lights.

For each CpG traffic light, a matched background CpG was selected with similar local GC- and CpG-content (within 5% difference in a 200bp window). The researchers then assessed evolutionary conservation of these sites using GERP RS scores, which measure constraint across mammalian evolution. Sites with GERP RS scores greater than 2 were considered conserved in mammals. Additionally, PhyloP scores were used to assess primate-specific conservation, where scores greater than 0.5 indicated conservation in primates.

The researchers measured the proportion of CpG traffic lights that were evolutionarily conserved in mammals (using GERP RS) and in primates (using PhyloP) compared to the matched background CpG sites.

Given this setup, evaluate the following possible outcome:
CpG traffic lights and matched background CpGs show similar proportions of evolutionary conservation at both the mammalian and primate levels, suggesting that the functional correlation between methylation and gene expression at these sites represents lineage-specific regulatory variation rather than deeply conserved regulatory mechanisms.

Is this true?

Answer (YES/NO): NO